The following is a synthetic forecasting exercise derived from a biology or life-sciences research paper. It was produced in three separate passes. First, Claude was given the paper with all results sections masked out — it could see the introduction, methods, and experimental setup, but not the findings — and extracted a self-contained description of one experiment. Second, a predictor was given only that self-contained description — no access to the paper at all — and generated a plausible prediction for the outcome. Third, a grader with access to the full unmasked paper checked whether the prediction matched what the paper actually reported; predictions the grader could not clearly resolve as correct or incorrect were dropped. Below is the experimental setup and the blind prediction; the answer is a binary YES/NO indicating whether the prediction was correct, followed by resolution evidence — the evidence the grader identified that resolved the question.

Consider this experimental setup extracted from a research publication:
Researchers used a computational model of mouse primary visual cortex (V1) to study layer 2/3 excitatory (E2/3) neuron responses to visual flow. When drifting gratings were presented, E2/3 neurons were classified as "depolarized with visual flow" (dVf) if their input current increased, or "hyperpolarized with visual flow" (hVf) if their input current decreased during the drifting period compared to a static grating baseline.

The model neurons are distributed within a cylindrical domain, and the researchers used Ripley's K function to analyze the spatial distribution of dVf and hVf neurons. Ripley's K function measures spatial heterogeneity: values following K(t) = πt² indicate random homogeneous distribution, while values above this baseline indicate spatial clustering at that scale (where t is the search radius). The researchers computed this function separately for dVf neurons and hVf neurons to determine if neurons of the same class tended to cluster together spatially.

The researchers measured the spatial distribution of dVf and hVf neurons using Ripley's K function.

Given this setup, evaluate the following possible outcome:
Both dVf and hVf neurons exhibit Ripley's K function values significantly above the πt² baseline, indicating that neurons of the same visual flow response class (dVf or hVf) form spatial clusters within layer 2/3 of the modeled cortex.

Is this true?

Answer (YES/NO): NO